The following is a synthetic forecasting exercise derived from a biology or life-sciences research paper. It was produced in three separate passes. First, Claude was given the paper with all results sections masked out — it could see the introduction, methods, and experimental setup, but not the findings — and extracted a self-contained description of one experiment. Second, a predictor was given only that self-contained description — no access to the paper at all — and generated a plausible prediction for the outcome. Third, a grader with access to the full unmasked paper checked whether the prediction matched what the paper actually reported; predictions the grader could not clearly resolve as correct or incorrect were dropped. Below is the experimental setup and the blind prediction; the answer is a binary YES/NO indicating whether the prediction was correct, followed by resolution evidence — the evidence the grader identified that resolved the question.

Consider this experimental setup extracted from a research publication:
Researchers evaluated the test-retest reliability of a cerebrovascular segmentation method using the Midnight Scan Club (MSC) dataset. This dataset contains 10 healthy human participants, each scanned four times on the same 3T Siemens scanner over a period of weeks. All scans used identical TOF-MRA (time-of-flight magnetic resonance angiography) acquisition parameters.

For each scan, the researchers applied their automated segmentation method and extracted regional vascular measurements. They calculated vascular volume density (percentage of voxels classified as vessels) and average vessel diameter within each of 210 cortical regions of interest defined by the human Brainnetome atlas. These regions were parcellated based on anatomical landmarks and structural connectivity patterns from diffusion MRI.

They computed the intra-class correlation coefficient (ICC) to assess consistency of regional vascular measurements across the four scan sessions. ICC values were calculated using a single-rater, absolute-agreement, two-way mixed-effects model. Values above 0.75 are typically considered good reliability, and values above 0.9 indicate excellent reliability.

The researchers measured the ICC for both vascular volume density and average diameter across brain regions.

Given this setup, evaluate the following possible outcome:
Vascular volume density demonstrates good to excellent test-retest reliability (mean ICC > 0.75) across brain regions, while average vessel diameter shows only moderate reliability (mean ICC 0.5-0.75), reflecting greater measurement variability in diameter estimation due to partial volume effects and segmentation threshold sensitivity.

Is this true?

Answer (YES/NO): NO